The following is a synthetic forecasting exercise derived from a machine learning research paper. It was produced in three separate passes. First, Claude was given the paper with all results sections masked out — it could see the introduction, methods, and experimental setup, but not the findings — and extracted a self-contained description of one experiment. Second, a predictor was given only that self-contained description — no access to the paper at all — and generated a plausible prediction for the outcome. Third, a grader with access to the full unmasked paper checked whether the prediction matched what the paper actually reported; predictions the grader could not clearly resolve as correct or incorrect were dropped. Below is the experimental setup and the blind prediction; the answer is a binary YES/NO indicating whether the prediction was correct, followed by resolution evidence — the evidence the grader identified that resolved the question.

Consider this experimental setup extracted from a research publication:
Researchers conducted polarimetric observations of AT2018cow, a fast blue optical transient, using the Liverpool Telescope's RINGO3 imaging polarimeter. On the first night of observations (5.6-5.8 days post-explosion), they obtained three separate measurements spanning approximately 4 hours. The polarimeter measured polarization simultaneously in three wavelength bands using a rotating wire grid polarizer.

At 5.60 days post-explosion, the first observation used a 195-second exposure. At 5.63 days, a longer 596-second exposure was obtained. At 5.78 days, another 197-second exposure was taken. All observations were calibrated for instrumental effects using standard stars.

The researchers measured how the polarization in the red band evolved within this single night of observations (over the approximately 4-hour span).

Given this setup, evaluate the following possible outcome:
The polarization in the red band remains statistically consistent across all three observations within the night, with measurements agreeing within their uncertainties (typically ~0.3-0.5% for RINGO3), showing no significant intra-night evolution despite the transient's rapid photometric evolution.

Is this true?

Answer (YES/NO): NO